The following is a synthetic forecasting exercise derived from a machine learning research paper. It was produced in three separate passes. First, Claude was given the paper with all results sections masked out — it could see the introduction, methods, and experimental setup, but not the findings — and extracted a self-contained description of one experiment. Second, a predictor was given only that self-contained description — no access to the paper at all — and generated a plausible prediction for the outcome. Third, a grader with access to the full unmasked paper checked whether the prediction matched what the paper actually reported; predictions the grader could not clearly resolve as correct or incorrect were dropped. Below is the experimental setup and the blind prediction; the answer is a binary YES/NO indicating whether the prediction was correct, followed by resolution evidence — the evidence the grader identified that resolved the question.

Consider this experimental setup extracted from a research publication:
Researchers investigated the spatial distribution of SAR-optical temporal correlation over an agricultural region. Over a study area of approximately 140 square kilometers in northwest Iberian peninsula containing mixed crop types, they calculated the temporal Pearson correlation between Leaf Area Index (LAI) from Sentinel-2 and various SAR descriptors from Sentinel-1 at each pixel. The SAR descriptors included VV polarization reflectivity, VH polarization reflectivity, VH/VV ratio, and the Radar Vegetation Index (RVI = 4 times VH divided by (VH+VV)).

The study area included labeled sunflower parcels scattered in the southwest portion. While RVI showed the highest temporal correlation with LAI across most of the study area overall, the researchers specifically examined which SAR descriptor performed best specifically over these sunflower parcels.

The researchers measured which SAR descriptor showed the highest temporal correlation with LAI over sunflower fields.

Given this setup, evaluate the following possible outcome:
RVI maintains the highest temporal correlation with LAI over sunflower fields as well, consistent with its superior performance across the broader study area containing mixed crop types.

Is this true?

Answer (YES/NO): NO